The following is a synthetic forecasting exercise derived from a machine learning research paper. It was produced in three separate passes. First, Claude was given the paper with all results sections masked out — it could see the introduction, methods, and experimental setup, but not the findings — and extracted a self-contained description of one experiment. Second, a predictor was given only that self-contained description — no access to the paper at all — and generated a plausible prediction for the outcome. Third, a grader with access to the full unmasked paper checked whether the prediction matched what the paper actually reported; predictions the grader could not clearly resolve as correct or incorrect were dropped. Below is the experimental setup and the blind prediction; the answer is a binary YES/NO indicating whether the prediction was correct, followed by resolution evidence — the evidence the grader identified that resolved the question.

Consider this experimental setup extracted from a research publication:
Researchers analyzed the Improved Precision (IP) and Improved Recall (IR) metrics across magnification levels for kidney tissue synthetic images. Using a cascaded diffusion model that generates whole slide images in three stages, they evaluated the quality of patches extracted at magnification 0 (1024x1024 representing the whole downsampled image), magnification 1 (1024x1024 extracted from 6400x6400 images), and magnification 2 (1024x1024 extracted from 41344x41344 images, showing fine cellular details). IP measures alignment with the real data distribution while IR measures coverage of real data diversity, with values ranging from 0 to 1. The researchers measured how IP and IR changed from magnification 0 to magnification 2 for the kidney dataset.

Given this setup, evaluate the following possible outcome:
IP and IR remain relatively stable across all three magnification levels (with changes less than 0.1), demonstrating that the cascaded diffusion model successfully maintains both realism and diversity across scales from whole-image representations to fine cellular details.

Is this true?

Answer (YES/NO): NO